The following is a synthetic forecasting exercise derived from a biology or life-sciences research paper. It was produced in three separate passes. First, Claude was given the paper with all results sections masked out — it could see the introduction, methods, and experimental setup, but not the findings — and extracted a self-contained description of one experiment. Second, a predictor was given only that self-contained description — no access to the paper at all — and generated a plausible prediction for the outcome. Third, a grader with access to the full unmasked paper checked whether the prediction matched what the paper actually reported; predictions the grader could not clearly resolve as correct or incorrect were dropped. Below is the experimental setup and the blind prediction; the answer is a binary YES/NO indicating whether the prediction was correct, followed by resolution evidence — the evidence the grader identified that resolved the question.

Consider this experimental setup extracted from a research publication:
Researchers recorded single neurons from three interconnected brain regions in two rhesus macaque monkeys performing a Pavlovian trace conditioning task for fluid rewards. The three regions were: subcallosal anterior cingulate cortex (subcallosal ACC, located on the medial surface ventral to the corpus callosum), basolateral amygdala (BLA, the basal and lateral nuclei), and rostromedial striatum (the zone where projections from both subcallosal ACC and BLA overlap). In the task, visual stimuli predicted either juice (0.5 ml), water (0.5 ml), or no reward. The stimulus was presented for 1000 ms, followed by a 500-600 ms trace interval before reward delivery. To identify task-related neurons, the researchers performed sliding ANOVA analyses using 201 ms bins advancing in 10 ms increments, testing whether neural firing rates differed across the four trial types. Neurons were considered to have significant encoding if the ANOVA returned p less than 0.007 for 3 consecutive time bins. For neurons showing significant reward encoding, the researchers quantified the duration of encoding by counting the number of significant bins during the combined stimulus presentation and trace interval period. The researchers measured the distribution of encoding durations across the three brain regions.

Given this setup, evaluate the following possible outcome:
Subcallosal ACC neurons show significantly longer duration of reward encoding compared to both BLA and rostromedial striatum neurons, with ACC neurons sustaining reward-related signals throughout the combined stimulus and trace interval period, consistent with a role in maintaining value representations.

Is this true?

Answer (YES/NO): NO